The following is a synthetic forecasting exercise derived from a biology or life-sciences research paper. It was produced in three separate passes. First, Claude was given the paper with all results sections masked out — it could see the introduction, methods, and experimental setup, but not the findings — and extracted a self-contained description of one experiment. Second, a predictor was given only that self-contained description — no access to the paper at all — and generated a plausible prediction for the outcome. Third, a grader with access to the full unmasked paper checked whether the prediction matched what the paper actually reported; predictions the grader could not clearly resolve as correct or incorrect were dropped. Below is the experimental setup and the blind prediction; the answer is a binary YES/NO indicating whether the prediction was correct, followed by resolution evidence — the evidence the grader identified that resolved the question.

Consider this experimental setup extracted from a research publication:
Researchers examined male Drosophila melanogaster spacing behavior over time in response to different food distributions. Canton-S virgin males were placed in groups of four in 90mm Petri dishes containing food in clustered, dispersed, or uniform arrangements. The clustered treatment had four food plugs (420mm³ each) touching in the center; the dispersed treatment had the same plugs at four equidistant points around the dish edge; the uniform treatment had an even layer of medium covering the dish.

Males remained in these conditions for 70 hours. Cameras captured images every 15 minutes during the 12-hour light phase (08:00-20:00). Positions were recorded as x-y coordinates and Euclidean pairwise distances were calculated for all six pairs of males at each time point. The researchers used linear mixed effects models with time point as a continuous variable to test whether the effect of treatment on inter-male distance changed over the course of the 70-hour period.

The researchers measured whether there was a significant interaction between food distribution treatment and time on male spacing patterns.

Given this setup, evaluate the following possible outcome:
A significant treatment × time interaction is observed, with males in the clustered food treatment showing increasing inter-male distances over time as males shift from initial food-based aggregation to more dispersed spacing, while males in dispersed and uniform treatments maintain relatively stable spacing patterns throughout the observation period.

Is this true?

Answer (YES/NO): NO